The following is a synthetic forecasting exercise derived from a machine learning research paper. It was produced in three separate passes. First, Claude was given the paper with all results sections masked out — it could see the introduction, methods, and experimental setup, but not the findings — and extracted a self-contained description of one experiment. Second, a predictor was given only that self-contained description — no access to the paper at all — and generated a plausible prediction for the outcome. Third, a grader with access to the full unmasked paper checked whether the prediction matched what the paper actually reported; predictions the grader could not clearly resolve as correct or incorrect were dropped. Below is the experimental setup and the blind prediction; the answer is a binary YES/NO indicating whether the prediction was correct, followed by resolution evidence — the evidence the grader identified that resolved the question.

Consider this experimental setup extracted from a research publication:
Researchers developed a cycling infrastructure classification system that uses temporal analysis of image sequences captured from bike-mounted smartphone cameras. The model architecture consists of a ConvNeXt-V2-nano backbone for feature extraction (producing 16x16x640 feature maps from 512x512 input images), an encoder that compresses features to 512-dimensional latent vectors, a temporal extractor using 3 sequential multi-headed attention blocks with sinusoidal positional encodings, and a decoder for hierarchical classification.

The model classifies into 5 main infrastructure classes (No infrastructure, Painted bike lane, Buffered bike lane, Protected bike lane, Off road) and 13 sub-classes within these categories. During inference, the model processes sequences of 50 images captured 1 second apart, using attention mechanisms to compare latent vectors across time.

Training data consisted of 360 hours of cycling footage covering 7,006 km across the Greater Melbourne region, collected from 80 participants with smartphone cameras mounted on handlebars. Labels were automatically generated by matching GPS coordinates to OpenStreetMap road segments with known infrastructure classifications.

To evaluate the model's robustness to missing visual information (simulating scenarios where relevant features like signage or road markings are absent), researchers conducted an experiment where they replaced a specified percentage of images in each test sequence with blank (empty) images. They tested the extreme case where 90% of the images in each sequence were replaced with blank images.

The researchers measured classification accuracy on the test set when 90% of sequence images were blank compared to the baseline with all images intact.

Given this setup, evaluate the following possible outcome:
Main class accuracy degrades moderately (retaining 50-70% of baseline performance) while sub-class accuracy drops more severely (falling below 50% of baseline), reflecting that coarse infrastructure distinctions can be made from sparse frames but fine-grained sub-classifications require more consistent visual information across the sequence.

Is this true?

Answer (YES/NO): NO